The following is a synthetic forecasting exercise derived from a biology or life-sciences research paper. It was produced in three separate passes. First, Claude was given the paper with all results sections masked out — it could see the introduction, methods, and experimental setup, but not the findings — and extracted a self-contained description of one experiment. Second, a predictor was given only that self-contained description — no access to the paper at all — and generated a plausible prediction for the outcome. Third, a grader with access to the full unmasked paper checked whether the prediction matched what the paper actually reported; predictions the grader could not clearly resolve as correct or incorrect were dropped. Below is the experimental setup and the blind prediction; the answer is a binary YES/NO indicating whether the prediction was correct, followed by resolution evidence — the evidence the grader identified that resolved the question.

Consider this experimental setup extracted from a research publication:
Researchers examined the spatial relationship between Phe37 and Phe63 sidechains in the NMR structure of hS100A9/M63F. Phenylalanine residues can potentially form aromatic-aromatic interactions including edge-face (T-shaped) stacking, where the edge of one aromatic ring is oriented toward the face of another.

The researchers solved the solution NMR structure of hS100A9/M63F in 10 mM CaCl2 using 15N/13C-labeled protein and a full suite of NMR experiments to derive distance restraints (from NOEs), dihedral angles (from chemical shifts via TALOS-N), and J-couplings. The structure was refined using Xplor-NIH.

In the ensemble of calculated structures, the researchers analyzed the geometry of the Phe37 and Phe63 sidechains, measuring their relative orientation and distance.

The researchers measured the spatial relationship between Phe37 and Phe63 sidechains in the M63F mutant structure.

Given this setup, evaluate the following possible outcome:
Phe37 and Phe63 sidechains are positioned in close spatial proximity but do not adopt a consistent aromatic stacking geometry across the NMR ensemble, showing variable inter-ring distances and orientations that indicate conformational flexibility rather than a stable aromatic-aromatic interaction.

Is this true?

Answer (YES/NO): NO